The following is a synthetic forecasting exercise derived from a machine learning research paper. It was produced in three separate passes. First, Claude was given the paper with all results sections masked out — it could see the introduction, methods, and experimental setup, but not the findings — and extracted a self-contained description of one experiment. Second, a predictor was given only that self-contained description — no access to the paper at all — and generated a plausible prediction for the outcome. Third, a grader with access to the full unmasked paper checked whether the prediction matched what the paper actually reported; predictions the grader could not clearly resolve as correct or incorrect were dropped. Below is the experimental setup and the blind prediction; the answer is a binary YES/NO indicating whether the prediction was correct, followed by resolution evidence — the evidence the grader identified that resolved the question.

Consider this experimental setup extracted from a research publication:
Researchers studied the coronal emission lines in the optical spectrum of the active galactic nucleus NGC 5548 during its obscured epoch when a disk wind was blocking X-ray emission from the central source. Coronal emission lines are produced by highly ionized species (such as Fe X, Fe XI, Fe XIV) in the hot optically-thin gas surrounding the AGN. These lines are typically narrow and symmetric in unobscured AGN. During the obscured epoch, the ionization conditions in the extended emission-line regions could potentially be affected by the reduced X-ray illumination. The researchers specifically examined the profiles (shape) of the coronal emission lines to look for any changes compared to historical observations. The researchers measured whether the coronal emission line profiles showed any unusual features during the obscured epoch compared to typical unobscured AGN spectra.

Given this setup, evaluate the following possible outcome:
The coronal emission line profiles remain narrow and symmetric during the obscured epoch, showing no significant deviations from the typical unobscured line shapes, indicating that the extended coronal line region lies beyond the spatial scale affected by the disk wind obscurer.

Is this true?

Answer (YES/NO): NO